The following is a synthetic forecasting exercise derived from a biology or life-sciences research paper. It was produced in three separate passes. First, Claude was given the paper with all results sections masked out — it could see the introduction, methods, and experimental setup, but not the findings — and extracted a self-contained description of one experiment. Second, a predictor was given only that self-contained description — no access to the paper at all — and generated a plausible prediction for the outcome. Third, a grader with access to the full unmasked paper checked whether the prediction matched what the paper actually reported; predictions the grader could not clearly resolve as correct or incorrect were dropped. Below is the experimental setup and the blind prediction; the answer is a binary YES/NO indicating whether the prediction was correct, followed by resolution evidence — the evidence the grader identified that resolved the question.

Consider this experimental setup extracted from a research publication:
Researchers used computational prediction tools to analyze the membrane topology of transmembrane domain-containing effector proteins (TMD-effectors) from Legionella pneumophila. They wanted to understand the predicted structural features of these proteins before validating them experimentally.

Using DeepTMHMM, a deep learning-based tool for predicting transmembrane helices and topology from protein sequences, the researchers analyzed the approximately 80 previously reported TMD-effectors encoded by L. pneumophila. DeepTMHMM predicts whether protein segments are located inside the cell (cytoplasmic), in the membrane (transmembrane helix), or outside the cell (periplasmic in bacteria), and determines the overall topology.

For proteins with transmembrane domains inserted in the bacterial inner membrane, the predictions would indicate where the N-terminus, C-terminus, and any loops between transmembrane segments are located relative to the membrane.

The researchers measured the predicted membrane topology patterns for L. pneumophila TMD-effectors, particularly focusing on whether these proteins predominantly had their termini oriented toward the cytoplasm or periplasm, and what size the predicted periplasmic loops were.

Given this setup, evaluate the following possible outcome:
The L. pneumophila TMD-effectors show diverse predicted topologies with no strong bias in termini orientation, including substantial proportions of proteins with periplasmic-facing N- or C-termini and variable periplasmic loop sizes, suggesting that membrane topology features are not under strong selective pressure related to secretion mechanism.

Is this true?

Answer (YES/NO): NO